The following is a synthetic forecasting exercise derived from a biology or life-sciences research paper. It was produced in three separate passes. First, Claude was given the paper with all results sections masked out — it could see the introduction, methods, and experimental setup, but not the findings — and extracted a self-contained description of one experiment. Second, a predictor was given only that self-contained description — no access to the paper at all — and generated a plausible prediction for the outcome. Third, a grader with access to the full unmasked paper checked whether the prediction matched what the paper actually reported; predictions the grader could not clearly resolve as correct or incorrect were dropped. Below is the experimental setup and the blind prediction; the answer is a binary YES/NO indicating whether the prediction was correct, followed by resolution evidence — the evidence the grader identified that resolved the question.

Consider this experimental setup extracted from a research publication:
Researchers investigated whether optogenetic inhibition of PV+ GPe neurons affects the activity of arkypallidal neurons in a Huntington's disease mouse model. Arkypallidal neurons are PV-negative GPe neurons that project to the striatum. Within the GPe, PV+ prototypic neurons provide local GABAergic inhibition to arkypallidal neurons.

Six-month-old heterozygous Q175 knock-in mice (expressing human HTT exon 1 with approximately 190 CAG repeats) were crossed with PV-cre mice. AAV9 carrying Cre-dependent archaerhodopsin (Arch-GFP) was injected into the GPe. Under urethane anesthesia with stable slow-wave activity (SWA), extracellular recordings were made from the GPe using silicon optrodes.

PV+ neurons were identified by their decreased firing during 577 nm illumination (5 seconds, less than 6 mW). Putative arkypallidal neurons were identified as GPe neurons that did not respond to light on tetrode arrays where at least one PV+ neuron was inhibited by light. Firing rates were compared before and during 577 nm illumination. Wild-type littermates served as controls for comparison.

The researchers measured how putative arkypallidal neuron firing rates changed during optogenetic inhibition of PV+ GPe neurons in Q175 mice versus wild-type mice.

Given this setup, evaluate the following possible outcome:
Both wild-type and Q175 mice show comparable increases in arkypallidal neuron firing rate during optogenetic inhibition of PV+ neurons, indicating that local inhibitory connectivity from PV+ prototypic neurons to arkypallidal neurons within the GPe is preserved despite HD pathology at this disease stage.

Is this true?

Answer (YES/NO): YES